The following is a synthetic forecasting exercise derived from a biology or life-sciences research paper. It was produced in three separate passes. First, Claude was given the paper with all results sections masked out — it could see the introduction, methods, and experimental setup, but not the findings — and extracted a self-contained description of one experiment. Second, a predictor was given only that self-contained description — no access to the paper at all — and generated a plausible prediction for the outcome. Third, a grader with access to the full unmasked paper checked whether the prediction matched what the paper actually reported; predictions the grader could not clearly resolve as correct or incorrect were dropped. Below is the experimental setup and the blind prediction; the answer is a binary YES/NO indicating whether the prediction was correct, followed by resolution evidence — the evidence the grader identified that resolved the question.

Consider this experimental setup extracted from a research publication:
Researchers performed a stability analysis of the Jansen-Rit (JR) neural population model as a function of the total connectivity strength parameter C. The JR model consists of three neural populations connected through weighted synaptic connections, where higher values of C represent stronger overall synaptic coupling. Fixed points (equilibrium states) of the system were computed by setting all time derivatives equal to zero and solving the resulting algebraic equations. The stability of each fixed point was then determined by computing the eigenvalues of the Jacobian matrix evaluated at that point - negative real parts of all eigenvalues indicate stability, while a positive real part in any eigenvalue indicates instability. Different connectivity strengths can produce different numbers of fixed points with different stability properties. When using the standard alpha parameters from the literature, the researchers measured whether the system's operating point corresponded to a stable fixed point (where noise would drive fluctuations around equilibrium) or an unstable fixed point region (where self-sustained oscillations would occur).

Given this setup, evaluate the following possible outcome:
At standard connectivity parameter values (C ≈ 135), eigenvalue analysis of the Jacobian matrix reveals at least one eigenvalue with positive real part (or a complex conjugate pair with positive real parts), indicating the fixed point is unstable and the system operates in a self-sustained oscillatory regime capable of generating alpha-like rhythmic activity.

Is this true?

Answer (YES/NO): YES